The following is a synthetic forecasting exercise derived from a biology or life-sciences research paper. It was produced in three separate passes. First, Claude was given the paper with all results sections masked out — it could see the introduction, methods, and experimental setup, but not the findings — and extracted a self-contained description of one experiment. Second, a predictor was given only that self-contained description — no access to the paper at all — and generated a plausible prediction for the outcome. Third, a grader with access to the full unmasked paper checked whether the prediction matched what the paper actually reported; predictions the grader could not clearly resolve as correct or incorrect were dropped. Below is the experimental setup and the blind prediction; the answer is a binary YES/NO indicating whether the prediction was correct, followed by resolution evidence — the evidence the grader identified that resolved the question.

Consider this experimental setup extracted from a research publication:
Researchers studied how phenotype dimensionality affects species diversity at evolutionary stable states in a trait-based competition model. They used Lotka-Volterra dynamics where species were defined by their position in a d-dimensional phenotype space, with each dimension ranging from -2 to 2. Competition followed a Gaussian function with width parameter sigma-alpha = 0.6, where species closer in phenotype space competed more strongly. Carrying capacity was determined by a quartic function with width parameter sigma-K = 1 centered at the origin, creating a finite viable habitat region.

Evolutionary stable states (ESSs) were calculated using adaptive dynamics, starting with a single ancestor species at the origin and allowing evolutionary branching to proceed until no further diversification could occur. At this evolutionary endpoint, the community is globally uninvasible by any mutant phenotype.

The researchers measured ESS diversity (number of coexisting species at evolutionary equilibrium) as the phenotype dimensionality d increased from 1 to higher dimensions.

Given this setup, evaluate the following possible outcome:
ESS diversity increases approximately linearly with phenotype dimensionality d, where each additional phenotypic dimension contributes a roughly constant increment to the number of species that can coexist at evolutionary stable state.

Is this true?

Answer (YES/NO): NO